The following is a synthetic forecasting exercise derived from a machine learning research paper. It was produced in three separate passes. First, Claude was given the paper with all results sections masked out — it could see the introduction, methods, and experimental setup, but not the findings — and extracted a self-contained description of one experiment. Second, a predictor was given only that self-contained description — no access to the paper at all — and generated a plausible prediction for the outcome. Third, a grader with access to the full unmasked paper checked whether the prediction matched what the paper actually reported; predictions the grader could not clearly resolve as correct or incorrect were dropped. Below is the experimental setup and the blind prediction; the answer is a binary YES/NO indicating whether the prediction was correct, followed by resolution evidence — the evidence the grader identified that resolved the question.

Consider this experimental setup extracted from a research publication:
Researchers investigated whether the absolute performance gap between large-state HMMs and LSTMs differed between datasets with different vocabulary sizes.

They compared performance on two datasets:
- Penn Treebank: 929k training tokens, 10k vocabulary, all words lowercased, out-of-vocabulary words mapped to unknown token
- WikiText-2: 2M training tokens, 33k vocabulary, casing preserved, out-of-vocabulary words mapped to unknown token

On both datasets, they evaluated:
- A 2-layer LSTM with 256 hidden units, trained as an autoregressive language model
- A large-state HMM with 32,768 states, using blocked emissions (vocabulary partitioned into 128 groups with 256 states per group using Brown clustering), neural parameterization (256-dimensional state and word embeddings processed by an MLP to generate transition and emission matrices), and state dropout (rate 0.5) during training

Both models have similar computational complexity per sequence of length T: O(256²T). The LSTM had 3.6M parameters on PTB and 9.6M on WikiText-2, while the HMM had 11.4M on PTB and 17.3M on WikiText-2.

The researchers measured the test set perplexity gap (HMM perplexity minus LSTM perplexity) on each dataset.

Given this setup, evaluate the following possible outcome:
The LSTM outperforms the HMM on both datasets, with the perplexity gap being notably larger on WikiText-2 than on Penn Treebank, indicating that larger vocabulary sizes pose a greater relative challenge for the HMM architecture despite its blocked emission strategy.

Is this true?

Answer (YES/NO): YES